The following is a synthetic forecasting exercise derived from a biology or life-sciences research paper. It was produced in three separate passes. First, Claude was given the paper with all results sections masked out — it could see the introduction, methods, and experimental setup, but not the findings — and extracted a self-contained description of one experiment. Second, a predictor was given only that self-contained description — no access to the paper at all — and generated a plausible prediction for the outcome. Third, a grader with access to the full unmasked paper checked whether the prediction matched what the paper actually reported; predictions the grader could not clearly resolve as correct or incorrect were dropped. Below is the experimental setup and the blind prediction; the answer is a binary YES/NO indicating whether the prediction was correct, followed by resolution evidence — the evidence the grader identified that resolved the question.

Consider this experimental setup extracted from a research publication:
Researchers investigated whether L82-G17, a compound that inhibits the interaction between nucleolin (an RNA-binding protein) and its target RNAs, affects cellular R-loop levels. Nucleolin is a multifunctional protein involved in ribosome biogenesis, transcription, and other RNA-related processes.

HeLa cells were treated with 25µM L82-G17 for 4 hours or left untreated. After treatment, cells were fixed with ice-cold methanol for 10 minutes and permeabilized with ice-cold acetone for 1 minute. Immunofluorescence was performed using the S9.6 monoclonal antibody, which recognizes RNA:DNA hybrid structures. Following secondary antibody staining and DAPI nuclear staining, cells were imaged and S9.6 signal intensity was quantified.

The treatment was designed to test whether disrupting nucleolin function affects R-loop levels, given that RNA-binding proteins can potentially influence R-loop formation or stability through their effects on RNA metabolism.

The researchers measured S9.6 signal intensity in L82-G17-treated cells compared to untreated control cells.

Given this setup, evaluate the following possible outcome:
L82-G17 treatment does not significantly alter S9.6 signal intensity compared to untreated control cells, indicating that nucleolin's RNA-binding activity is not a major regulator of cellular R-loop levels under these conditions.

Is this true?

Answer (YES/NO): NO